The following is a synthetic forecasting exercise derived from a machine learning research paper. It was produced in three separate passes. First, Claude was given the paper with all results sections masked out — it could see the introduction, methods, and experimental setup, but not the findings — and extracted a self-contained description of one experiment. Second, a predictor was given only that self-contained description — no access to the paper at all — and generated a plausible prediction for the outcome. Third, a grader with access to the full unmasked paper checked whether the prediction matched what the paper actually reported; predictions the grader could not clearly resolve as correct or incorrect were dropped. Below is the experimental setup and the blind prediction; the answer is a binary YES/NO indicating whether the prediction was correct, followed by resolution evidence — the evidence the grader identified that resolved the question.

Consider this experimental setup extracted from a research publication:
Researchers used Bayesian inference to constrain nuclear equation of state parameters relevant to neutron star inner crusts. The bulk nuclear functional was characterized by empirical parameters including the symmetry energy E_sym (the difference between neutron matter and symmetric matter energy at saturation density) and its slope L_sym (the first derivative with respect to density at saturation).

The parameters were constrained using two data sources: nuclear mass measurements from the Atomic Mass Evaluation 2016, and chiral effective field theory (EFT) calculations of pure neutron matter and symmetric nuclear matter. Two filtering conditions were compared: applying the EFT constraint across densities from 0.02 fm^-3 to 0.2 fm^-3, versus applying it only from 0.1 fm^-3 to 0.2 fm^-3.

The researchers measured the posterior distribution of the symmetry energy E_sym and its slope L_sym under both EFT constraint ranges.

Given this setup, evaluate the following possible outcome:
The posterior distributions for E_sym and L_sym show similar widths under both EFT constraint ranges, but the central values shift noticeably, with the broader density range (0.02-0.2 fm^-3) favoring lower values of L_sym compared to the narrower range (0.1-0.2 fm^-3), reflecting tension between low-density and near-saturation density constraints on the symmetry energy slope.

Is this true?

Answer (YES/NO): NO